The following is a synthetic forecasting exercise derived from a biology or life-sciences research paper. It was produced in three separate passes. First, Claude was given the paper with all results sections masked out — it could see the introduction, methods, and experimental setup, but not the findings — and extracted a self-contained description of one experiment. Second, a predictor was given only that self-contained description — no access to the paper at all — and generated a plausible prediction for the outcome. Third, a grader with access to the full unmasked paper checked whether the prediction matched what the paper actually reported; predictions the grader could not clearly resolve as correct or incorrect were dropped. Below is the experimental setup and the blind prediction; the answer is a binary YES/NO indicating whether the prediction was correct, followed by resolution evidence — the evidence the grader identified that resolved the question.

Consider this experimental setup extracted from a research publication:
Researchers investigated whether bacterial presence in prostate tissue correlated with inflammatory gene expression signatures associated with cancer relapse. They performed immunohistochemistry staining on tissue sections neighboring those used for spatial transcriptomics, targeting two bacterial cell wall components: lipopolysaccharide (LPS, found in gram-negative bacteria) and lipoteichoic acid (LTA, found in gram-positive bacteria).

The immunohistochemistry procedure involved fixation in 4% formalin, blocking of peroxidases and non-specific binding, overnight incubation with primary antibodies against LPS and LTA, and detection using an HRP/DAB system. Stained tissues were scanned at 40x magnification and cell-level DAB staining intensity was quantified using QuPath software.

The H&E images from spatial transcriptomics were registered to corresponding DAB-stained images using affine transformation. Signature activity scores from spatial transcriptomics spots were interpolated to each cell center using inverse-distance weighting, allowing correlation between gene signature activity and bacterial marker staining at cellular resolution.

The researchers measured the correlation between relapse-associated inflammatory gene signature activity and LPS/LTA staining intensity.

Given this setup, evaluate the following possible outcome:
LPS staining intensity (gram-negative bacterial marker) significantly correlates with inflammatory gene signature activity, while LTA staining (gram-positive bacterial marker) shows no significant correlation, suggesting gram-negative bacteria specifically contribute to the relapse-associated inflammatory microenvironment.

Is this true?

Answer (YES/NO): NO